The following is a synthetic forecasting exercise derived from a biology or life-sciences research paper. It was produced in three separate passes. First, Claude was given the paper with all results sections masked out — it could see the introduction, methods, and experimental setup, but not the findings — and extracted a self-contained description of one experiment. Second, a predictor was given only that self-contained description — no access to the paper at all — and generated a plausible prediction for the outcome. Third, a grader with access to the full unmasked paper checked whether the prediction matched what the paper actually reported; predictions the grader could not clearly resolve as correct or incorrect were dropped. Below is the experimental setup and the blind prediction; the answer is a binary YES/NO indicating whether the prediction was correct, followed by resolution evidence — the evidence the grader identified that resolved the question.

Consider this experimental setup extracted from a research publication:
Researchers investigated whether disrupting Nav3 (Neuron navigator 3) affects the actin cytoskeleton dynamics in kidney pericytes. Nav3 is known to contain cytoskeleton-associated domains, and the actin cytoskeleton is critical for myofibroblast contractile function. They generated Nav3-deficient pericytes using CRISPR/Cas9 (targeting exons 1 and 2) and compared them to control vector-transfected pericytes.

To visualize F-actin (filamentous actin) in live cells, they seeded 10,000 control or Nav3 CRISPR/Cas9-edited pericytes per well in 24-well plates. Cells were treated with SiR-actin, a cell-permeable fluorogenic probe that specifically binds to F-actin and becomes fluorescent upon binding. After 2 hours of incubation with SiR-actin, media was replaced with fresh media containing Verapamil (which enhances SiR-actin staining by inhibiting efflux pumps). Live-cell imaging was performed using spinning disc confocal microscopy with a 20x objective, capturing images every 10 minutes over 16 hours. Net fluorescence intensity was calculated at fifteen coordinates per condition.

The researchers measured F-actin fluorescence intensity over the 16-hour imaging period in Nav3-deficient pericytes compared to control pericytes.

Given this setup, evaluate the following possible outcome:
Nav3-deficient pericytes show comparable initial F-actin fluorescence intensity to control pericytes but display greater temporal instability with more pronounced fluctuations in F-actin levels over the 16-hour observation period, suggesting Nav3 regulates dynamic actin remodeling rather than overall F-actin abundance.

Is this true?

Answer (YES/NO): NO